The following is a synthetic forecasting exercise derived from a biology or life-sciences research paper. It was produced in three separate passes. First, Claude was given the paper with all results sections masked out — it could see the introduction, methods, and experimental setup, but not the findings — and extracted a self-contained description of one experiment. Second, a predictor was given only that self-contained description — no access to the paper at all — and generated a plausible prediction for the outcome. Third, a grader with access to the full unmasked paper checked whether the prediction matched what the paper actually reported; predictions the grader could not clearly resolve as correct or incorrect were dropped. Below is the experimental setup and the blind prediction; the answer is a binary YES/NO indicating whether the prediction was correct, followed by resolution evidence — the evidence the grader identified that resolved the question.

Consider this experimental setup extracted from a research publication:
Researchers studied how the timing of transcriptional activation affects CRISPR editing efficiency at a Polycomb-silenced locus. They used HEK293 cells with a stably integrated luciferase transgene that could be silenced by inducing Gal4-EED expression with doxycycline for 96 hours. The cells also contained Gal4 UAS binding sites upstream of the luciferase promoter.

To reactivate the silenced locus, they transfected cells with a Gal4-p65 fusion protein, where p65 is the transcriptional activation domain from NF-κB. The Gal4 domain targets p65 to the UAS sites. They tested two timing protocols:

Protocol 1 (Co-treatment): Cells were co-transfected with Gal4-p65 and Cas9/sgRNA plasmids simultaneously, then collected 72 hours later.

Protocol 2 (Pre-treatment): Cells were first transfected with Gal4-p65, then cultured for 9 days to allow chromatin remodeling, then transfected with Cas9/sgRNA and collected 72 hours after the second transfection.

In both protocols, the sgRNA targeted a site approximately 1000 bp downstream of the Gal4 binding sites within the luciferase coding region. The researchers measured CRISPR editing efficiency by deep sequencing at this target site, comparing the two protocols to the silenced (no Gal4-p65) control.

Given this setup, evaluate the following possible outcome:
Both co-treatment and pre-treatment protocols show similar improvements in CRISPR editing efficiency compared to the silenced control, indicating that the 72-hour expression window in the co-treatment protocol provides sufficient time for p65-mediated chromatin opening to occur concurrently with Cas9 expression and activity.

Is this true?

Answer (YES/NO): NO